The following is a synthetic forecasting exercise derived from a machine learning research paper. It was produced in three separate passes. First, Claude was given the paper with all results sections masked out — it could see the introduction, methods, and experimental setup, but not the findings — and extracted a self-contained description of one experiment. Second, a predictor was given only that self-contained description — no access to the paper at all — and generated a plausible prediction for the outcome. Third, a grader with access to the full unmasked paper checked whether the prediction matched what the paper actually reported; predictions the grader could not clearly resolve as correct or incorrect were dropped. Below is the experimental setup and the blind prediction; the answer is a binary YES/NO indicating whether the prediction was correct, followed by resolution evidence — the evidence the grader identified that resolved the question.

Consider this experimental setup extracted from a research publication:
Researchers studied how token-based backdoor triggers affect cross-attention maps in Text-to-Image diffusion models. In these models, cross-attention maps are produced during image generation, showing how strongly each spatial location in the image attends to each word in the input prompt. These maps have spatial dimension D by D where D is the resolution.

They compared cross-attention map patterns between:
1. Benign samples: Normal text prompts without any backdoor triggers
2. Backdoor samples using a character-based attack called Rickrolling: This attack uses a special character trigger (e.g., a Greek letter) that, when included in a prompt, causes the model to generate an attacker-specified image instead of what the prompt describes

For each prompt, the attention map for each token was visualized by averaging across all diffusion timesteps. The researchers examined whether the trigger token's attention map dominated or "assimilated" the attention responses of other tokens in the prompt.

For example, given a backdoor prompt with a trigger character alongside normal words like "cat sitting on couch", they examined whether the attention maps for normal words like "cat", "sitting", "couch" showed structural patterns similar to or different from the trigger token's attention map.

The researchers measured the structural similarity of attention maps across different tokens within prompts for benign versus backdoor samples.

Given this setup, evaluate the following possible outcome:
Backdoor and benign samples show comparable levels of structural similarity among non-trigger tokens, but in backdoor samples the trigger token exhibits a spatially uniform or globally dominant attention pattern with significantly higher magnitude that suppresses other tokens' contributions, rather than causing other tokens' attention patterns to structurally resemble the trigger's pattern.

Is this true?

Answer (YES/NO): NO